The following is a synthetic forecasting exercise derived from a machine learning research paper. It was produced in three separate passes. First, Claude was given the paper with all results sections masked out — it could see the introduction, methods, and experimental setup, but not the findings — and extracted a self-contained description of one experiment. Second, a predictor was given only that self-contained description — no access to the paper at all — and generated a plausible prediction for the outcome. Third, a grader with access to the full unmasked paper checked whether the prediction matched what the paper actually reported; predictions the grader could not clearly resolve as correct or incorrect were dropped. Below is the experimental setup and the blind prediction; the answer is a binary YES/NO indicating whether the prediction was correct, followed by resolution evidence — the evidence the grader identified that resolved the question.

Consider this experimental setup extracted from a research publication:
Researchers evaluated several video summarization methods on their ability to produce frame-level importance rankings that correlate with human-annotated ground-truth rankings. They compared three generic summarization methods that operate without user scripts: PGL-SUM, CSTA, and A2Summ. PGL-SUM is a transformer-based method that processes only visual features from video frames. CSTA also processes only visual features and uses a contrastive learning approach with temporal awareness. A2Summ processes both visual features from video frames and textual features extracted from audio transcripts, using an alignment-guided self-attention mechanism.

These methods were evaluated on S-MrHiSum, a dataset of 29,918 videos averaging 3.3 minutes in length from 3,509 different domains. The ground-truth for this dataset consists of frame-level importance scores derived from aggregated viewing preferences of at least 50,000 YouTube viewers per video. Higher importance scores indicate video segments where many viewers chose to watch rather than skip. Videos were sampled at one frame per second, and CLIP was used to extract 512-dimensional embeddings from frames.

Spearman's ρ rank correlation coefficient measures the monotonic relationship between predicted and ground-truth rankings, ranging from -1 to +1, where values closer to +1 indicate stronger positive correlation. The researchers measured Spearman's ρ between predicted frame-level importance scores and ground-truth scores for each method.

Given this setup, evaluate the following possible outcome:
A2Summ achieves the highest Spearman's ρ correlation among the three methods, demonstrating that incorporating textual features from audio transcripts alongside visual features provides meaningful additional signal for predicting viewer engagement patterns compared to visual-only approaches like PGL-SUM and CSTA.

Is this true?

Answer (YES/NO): NO